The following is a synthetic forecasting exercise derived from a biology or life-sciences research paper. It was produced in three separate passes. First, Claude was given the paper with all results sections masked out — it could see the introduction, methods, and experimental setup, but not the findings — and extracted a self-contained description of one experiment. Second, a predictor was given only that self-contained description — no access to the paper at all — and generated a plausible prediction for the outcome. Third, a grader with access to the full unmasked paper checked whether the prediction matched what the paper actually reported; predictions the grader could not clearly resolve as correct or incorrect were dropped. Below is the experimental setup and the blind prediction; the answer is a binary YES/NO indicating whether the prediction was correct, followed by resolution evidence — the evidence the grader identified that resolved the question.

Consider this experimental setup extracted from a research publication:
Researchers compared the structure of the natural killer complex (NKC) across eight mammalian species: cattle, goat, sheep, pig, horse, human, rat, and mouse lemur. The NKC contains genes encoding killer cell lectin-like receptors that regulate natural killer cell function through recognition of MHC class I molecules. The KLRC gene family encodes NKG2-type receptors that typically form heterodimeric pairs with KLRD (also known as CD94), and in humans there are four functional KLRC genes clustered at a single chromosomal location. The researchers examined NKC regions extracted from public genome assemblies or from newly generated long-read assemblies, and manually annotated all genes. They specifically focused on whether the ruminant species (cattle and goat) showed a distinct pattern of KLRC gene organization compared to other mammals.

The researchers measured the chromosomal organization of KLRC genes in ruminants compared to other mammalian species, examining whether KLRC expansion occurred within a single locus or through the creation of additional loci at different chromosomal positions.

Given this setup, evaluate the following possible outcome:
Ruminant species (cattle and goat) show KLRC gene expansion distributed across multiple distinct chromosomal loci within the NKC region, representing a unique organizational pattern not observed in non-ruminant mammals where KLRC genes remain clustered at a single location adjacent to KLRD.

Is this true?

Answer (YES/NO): YES